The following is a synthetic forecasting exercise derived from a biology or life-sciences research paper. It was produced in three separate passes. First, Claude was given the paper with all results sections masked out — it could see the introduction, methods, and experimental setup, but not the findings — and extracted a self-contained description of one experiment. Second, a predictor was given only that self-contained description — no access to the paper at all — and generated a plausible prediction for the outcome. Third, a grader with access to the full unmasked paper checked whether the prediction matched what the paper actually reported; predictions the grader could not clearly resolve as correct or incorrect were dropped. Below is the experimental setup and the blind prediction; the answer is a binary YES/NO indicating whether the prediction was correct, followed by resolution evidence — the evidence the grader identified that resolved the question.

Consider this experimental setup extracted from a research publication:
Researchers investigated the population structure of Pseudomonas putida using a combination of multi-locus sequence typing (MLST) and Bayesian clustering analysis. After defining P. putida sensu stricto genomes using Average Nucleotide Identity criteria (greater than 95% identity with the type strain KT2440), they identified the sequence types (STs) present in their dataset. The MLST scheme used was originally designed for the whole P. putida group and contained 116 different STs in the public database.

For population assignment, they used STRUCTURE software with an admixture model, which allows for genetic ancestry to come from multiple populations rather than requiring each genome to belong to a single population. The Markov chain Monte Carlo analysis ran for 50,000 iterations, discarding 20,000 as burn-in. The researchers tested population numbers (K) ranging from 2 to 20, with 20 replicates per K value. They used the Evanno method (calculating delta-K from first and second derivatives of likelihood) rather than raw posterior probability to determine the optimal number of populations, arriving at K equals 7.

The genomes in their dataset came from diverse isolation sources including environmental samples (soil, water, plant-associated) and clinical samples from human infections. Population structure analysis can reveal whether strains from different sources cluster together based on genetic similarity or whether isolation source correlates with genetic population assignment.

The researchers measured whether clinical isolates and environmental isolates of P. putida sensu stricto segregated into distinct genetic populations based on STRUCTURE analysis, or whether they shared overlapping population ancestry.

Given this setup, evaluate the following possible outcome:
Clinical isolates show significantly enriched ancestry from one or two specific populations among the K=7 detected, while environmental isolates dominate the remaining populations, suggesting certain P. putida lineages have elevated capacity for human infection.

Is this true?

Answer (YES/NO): NO